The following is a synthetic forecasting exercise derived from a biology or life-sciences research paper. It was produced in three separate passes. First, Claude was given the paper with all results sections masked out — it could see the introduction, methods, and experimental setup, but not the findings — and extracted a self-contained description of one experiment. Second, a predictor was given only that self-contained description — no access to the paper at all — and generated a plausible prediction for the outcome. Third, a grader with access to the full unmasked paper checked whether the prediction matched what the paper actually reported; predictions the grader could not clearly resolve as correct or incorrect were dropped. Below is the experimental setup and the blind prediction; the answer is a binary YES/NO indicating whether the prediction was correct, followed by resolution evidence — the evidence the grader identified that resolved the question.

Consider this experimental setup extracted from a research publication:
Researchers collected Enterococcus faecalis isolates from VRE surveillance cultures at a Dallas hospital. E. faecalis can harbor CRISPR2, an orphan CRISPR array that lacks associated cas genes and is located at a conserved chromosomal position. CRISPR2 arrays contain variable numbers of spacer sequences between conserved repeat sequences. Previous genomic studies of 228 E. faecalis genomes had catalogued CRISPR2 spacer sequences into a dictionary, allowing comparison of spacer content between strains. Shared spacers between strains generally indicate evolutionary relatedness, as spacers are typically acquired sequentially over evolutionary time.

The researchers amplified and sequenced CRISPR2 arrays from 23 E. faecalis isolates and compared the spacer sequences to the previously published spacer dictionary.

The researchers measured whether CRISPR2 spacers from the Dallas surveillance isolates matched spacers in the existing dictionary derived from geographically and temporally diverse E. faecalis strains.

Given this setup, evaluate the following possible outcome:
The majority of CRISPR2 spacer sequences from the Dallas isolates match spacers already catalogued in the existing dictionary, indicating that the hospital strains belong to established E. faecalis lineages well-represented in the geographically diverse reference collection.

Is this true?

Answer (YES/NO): YES